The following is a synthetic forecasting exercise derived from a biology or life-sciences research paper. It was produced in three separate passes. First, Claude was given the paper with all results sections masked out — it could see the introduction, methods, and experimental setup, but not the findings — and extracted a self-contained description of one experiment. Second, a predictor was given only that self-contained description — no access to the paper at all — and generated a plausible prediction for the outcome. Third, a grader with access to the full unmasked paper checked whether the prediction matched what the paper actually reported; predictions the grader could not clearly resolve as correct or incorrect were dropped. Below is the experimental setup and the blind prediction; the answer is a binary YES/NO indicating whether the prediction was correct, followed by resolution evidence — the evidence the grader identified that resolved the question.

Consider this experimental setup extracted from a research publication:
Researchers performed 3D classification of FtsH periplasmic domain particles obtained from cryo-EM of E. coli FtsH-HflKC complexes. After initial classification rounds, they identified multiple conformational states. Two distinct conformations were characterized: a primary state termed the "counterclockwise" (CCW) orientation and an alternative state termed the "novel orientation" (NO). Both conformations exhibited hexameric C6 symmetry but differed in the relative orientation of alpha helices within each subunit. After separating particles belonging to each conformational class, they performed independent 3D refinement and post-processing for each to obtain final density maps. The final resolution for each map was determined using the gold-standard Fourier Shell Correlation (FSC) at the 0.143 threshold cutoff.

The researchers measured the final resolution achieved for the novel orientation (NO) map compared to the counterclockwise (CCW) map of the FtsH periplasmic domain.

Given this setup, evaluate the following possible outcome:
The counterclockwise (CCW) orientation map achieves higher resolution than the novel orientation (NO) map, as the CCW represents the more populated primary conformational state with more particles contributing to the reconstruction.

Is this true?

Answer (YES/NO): YES